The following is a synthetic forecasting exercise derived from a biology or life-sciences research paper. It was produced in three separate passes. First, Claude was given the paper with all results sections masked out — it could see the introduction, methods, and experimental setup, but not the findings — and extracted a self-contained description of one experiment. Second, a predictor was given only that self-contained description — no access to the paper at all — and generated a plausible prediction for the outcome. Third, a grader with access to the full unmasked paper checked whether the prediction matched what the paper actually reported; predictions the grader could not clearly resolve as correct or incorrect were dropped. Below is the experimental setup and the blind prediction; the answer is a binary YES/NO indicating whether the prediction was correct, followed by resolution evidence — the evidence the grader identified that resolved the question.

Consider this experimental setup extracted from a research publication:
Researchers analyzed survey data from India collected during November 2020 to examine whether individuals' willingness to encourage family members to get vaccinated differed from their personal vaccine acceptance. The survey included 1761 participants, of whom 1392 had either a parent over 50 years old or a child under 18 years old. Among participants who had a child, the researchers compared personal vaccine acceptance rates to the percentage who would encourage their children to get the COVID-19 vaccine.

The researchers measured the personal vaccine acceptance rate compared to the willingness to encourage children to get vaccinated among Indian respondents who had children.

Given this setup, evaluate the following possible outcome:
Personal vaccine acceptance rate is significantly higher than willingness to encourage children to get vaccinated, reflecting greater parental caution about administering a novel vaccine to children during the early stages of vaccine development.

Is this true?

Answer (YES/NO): YES